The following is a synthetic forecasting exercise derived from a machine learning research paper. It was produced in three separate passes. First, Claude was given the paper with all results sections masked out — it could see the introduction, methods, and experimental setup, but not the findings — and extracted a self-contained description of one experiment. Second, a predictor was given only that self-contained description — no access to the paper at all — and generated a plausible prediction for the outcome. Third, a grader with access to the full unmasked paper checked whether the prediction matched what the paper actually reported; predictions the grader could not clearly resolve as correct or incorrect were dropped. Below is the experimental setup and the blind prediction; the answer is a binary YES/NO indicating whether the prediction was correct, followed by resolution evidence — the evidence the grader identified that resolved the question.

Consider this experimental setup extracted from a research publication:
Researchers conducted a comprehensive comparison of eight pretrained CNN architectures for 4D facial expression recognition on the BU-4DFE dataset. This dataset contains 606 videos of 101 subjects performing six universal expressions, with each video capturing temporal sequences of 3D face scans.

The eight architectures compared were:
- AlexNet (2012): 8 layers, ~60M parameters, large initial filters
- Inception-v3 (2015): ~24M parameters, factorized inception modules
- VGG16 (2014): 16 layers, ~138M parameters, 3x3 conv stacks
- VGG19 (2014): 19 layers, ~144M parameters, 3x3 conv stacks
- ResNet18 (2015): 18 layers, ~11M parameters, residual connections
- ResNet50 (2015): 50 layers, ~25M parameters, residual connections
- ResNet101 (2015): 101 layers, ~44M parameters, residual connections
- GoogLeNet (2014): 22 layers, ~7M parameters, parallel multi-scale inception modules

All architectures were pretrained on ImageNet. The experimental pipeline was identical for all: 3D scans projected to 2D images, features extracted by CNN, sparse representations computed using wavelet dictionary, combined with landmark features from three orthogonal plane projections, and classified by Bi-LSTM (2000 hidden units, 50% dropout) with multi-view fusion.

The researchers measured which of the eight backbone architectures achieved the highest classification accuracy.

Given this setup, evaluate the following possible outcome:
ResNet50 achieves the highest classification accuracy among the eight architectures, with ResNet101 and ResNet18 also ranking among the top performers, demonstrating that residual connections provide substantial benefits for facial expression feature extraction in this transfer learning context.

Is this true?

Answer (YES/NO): NO